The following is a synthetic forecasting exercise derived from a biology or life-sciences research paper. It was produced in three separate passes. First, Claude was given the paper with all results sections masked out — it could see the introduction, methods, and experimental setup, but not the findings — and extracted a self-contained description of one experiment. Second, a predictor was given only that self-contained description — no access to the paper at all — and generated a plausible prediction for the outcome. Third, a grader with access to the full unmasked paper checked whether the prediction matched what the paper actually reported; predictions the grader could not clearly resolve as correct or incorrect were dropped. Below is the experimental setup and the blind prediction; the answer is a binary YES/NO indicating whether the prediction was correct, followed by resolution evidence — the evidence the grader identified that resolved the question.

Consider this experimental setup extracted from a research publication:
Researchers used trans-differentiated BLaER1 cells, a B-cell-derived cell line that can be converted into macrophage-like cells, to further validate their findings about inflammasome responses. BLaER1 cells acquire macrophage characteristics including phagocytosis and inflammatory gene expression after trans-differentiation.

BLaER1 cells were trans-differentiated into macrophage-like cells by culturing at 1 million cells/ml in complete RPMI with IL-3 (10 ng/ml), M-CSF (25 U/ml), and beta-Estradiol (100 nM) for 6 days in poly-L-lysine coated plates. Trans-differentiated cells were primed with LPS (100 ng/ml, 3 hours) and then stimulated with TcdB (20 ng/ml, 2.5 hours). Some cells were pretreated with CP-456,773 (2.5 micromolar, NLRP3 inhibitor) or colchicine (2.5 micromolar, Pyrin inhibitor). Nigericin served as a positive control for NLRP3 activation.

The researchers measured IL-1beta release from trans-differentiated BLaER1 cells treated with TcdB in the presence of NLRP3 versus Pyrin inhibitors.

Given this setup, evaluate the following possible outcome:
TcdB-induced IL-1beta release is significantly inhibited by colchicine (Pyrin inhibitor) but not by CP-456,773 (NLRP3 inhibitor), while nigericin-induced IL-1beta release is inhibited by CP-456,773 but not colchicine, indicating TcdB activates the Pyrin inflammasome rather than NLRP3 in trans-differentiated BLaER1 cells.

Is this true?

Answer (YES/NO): NO